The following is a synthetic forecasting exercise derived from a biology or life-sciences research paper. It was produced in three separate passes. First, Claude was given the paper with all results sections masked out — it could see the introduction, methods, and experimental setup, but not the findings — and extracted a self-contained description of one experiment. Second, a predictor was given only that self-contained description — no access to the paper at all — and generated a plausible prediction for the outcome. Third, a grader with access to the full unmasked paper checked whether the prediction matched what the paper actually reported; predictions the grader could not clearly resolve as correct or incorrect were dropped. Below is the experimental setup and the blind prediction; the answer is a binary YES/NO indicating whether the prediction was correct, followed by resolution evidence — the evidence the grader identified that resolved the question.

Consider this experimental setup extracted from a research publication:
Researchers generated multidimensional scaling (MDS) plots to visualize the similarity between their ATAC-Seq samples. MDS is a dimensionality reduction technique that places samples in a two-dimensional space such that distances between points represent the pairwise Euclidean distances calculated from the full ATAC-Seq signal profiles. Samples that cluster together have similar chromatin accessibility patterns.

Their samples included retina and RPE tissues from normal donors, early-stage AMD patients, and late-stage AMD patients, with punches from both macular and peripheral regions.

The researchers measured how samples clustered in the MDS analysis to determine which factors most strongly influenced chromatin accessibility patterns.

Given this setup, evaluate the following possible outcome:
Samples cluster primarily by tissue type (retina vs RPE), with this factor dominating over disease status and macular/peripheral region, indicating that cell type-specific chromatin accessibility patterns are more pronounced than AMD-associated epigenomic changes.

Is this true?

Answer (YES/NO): YES